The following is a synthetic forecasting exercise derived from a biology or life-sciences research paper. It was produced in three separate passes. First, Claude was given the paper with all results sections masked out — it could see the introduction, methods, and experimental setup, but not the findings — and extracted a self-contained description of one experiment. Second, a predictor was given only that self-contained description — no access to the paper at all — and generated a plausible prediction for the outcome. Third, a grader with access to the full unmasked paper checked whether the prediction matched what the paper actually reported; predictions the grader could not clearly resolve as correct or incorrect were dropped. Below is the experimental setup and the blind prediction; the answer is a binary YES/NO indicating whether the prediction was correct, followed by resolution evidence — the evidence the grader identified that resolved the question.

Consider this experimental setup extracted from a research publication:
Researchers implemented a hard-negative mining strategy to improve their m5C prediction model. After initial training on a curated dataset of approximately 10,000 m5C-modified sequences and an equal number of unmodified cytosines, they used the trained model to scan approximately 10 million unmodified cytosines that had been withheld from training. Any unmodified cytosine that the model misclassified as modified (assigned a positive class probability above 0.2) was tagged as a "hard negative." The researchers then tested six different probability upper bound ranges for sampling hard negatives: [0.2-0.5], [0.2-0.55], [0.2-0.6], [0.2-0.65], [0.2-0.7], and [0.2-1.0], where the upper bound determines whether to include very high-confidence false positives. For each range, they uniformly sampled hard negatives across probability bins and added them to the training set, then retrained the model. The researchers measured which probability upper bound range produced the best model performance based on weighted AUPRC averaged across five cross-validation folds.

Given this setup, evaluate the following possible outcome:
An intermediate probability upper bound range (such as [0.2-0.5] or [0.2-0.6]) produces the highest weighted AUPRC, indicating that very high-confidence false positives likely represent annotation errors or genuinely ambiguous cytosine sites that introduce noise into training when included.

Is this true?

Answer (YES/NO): NO